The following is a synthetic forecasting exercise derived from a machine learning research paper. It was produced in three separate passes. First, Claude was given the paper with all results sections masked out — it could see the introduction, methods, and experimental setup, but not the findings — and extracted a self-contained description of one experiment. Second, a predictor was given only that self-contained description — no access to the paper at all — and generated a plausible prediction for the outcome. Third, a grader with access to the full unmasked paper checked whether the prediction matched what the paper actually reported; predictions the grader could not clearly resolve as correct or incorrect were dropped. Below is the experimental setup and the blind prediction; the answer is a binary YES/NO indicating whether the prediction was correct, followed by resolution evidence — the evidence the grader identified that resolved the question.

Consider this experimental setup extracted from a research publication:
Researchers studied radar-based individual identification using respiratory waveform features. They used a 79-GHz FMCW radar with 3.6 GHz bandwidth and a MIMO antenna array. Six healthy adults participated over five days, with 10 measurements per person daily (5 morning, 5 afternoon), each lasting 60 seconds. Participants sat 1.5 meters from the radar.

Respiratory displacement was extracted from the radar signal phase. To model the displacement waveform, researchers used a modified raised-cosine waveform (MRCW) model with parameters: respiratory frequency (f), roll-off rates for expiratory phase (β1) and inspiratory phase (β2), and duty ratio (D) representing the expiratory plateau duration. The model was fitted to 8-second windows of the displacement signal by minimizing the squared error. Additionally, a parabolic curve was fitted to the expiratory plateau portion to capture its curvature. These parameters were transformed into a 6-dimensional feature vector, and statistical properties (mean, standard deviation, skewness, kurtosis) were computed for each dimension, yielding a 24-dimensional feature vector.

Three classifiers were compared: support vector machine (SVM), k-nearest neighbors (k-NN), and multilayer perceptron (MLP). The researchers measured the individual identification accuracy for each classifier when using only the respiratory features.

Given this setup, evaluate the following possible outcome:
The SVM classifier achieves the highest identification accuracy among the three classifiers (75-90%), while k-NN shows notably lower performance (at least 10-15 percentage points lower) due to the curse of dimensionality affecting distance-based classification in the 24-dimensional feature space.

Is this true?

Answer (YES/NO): NO